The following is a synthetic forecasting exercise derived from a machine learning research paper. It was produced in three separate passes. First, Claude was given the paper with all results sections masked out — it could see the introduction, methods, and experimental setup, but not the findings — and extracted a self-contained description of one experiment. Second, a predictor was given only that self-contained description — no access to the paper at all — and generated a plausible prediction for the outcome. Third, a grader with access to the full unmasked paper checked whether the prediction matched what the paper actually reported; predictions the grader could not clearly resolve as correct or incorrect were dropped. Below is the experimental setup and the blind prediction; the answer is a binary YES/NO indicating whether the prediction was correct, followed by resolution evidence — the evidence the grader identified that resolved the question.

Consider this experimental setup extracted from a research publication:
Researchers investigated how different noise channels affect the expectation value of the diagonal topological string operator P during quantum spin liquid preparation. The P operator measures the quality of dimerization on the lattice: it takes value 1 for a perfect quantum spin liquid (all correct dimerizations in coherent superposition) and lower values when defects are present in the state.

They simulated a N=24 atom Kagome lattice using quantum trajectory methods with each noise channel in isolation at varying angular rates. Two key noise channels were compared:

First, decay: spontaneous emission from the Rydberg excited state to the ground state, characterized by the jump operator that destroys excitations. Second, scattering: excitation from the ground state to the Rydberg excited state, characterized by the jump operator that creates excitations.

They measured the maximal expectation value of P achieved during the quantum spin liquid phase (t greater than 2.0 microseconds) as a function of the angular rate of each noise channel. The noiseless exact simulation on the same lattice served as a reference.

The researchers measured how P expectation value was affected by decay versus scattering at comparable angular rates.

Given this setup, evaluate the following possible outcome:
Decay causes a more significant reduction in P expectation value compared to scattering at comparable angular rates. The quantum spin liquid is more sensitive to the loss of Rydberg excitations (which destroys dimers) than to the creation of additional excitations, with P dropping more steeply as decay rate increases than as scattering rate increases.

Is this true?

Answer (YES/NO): NO